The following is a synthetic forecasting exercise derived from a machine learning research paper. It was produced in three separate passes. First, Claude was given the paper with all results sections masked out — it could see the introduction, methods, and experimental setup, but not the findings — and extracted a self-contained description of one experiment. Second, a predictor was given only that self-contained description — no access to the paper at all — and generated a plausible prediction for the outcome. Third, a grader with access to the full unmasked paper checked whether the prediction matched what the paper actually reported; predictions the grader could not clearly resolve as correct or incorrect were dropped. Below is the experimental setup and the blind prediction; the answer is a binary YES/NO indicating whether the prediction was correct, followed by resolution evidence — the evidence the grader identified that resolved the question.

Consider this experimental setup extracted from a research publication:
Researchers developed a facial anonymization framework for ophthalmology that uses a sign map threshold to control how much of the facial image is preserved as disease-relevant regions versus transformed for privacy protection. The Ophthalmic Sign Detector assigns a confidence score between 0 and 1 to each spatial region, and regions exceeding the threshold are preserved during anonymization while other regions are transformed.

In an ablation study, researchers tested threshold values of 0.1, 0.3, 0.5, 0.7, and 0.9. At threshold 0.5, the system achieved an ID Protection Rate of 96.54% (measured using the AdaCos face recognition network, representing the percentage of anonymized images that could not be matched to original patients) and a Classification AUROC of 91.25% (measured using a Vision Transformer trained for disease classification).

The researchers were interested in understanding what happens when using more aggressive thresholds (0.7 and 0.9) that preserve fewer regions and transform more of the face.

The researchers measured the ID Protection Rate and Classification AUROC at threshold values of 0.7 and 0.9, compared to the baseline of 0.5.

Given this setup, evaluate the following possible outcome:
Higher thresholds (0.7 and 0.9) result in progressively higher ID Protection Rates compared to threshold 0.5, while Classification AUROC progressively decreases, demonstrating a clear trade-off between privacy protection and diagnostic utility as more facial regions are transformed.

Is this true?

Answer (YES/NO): NO